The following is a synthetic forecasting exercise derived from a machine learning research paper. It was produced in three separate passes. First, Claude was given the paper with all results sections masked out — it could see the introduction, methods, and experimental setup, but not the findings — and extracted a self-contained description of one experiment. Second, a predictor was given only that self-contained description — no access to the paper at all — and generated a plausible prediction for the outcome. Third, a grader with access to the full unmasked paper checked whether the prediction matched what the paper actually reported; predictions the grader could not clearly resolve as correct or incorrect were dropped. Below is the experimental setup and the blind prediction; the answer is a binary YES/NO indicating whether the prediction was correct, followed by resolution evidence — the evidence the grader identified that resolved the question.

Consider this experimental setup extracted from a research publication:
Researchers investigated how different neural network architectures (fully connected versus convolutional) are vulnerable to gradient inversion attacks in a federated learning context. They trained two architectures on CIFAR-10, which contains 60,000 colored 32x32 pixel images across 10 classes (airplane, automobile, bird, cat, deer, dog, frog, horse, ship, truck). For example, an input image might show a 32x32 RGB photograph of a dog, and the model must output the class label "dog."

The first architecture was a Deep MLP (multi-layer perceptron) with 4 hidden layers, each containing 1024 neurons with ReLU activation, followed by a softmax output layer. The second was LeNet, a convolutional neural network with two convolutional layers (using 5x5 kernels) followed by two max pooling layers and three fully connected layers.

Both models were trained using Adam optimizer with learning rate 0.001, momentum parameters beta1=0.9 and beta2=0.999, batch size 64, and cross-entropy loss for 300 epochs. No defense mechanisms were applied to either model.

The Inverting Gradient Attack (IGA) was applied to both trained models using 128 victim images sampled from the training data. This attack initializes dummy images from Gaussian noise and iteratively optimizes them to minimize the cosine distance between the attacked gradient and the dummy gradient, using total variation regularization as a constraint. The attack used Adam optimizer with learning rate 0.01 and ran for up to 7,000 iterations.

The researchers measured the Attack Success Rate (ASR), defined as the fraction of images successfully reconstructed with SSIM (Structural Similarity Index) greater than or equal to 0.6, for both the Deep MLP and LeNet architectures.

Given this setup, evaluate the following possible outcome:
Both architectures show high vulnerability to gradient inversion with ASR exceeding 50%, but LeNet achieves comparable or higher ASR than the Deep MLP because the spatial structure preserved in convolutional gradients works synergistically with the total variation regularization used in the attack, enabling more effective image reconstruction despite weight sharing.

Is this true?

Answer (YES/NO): NO